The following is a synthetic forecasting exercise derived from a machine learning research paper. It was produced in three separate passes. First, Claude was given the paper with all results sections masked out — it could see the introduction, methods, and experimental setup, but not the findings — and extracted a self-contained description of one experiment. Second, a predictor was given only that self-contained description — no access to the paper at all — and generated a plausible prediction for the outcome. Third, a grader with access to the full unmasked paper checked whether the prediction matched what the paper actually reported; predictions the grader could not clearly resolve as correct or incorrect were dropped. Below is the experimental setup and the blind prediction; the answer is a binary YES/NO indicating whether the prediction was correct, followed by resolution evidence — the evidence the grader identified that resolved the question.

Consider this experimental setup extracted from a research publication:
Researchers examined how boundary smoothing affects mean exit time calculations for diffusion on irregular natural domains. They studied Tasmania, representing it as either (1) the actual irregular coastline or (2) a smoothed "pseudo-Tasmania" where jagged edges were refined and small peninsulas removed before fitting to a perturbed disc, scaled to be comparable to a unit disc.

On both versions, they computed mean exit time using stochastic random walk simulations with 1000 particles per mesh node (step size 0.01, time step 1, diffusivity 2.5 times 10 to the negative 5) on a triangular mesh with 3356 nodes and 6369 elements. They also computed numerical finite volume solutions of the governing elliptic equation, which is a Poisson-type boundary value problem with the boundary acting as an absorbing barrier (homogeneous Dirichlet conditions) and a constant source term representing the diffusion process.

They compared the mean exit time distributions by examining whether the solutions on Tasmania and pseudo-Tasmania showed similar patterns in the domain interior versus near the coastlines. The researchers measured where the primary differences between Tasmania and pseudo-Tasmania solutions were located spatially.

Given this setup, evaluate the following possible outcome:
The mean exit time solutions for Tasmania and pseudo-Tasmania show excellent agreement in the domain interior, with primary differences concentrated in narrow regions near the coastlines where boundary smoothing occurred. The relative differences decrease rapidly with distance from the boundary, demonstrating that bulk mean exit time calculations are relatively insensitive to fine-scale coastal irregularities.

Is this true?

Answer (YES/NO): YES